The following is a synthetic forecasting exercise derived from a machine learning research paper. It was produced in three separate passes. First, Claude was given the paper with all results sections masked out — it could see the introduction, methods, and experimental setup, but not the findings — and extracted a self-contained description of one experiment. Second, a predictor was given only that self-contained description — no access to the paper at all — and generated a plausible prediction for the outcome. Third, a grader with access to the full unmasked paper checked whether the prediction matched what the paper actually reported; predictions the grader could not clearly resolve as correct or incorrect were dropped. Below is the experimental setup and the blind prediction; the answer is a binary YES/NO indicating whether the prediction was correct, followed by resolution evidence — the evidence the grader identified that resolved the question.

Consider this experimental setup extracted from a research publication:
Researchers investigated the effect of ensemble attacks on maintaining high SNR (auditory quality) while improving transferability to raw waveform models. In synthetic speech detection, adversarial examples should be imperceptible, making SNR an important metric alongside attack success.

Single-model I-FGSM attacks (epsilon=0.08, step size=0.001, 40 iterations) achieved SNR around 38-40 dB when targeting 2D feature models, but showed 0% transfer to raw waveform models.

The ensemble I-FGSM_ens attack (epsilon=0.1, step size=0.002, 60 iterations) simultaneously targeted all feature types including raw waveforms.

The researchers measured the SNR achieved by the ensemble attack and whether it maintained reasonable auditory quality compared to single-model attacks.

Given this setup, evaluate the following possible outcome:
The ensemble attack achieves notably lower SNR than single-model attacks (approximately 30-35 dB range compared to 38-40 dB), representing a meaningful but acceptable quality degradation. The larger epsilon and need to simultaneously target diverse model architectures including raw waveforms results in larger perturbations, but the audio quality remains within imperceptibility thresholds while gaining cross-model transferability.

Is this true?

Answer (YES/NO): YES